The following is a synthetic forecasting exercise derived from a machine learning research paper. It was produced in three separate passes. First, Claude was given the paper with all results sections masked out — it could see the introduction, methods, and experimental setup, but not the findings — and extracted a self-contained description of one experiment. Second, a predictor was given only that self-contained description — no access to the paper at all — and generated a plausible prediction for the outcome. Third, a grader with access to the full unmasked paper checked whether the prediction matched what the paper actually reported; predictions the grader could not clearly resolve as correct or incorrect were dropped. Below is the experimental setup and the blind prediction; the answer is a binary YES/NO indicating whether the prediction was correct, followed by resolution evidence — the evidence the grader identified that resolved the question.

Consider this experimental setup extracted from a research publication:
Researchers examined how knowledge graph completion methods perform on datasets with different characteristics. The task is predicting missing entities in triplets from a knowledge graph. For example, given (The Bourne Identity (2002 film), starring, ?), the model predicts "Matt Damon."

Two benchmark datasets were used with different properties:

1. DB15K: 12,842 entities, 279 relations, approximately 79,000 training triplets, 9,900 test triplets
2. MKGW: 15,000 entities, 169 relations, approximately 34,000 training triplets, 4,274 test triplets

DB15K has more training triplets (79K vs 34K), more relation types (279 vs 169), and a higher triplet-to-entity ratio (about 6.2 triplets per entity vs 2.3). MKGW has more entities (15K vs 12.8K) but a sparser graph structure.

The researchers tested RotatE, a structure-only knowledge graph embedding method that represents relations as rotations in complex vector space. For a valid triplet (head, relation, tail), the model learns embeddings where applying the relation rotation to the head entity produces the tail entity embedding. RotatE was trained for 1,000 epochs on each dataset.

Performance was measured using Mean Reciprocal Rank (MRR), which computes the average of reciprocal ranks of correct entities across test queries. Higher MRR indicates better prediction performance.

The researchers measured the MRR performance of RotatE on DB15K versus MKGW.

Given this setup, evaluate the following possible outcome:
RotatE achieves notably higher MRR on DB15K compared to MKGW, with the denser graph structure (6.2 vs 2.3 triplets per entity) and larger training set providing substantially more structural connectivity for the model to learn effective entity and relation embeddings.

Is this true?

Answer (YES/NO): NO